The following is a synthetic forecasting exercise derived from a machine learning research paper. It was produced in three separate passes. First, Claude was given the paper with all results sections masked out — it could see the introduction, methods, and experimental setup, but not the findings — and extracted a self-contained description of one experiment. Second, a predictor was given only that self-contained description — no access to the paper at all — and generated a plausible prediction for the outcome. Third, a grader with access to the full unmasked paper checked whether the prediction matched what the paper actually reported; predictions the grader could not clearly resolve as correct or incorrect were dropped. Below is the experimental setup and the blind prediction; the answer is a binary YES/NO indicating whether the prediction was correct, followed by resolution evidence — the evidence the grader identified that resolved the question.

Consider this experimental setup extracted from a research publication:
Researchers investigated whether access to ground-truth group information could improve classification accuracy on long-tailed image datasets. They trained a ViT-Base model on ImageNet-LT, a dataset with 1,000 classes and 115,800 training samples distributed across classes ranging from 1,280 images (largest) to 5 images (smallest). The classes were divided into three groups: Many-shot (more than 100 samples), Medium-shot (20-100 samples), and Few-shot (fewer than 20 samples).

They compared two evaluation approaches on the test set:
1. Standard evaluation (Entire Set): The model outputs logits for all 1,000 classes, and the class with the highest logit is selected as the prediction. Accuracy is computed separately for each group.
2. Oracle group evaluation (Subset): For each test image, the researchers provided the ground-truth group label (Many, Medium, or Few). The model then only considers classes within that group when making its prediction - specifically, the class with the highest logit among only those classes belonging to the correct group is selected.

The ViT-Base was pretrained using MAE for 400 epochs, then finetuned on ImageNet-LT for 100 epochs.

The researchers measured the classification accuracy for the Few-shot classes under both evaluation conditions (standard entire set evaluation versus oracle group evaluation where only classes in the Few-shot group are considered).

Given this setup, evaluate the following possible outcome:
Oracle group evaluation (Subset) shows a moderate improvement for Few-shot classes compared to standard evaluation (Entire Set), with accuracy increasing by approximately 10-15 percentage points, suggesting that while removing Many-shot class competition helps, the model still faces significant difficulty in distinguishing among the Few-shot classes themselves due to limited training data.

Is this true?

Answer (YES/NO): NO